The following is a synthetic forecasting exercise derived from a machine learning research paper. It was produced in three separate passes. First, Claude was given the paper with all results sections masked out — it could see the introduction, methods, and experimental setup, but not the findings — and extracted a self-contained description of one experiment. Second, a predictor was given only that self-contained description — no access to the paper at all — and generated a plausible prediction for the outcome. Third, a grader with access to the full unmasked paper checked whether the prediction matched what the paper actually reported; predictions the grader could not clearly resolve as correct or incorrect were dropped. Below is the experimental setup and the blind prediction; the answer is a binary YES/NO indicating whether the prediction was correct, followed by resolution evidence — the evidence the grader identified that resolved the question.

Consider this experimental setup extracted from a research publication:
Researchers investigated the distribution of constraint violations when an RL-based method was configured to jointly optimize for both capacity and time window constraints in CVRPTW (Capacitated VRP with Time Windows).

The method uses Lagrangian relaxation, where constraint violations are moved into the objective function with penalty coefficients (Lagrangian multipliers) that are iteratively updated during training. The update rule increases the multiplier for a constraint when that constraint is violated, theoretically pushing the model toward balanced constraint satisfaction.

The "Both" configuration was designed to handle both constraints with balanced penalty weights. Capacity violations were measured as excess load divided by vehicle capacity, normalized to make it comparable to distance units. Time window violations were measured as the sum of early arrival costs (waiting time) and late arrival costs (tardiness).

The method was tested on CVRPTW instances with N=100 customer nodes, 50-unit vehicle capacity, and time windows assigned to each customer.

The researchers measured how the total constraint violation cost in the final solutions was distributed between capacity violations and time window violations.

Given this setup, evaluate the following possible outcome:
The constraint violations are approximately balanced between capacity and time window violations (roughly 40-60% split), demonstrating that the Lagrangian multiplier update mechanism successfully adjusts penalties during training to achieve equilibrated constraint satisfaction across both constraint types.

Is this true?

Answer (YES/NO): NO